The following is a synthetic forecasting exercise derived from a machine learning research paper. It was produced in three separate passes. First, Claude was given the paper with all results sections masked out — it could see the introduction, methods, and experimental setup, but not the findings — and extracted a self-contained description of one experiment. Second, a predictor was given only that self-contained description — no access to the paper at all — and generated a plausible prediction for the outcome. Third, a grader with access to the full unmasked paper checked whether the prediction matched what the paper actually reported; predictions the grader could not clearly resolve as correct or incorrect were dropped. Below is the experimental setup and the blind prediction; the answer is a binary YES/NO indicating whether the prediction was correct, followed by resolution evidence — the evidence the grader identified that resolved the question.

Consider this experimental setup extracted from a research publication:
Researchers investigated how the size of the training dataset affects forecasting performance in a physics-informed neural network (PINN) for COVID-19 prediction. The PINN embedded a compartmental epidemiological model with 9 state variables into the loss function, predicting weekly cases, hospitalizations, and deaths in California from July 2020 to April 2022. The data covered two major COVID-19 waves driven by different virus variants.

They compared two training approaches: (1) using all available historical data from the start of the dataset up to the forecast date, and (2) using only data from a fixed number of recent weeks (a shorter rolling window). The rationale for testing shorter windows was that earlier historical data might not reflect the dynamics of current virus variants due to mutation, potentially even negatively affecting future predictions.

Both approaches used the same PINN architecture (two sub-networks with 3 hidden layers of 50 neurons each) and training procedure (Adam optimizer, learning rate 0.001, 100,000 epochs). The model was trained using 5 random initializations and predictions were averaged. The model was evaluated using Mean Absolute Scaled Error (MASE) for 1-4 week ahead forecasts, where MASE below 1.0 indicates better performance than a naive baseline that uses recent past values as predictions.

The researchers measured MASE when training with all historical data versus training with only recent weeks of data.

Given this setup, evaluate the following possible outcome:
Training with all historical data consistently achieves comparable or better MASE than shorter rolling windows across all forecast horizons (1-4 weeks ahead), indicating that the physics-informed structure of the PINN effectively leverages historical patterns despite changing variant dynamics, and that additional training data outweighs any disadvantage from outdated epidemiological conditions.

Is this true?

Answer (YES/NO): NO